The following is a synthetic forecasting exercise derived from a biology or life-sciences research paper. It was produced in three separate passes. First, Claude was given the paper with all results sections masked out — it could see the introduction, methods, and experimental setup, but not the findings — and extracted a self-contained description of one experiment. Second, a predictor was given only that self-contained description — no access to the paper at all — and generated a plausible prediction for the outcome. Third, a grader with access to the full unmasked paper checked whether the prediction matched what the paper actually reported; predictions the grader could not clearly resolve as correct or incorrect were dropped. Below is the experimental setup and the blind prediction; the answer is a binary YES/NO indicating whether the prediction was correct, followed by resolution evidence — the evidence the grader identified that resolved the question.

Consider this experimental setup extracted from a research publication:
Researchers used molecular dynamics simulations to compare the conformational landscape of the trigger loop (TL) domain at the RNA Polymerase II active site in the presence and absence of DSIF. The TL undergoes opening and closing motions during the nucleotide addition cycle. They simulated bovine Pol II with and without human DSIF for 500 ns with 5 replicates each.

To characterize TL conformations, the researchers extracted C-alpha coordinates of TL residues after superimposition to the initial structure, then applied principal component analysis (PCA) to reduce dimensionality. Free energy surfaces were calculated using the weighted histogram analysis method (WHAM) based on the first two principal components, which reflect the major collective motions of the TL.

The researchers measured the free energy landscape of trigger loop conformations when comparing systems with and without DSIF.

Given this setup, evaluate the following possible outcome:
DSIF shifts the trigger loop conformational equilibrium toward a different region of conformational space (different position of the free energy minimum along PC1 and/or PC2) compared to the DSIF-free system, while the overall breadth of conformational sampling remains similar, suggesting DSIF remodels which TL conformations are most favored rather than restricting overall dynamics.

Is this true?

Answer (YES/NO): NO